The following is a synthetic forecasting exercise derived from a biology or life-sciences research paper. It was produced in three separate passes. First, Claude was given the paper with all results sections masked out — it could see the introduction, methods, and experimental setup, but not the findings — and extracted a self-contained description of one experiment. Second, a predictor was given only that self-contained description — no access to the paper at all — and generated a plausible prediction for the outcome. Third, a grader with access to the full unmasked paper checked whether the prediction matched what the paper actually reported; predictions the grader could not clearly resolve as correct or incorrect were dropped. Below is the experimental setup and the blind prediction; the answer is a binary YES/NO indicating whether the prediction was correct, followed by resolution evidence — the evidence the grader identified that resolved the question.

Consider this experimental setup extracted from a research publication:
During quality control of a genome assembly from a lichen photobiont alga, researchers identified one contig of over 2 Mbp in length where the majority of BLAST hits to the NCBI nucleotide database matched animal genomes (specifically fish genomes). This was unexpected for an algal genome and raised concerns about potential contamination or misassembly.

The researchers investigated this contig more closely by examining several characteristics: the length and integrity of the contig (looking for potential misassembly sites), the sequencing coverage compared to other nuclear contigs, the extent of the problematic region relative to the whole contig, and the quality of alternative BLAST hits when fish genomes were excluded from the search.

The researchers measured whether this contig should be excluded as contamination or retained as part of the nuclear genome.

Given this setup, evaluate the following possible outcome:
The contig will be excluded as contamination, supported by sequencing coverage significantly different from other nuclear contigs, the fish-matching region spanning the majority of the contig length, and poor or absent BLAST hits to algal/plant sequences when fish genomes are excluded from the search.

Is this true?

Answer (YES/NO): NO